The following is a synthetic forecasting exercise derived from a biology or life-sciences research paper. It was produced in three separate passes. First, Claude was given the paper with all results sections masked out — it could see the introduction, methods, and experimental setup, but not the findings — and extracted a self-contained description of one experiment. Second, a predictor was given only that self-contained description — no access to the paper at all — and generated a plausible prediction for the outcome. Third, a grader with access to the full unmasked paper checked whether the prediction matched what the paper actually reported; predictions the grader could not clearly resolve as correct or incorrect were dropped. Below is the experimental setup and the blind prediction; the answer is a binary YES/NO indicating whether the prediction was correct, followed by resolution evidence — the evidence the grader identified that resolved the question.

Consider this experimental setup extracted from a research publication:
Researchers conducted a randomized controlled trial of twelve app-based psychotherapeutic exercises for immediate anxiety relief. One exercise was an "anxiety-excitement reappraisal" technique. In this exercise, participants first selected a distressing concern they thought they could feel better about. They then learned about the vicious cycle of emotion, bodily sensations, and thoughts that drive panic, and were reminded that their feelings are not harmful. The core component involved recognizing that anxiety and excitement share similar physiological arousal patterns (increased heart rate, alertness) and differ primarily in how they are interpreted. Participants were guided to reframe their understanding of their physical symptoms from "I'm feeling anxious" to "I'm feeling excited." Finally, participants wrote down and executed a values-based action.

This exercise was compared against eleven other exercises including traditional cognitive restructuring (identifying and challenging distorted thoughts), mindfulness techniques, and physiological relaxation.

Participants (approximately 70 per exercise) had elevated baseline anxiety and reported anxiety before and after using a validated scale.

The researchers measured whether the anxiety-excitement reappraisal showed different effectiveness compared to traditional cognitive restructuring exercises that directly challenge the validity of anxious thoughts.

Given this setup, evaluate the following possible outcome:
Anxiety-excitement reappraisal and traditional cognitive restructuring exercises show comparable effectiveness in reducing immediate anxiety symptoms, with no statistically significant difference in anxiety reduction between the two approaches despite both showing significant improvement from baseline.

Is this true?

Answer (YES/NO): NO